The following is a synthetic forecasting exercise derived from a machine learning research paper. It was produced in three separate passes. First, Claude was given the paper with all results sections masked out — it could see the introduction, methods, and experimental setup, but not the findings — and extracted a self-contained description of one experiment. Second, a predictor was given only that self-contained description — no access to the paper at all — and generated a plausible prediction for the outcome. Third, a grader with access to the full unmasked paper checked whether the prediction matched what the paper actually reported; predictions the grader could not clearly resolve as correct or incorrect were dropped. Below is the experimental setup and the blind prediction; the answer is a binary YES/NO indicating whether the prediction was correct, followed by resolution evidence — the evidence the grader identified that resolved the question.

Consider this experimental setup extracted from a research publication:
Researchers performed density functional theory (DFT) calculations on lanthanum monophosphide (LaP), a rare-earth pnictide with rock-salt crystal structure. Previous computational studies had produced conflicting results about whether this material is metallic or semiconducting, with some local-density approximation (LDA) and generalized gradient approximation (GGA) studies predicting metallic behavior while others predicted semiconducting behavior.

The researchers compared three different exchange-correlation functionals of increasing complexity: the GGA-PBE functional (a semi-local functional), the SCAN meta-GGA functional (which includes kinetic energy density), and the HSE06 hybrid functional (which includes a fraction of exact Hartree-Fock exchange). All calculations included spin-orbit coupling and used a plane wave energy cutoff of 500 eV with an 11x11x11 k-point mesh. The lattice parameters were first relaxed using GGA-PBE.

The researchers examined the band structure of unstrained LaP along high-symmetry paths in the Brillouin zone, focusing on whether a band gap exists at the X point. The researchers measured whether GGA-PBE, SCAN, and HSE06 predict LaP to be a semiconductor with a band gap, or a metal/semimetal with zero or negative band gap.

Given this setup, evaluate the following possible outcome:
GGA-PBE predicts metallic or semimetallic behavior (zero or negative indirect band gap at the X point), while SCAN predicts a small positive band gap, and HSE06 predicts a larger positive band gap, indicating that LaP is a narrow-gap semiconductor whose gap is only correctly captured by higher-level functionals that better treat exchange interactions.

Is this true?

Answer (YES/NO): NO